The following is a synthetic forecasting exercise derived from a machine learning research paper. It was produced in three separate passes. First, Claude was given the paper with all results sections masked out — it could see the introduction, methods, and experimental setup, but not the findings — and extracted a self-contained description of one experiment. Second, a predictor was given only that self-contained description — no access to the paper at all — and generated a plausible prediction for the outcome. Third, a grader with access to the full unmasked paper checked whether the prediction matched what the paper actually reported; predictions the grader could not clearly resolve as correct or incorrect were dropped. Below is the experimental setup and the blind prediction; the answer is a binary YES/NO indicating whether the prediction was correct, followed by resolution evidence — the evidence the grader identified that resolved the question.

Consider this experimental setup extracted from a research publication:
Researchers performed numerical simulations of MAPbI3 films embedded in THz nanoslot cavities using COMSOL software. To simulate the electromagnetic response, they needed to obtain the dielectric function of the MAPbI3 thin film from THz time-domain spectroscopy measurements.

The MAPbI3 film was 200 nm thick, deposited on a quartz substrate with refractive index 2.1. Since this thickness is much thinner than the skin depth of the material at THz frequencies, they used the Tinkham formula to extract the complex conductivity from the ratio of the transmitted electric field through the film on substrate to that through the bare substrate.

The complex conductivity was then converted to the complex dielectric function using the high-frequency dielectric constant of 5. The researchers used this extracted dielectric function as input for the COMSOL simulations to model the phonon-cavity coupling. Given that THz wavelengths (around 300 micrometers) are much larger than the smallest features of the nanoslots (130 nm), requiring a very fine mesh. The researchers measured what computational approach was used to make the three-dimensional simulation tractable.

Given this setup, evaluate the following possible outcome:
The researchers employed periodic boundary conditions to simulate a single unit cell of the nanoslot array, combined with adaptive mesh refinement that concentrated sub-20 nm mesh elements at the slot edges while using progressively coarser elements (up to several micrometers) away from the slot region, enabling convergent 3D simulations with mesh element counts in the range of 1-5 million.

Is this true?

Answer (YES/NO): NO